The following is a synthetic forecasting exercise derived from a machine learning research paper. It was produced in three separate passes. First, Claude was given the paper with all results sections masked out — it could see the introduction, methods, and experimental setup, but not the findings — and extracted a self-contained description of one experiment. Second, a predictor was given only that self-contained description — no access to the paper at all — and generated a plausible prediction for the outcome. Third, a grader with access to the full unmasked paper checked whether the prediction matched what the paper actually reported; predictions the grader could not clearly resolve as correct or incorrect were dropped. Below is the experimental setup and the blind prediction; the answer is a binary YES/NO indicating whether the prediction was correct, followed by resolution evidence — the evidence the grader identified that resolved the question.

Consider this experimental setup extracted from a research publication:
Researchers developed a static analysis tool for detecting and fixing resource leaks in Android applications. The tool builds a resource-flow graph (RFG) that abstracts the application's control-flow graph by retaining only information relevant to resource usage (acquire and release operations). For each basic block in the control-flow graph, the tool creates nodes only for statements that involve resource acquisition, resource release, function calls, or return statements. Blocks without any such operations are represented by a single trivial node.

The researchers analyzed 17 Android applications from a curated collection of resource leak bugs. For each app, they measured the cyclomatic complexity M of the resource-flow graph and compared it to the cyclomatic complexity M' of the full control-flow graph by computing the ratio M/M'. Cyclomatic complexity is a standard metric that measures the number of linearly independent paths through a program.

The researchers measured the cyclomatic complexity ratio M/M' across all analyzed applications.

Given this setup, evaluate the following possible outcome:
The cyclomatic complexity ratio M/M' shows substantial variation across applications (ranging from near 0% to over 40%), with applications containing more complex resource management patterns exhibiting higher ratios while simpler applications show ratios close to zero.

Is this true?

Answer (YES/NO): NO